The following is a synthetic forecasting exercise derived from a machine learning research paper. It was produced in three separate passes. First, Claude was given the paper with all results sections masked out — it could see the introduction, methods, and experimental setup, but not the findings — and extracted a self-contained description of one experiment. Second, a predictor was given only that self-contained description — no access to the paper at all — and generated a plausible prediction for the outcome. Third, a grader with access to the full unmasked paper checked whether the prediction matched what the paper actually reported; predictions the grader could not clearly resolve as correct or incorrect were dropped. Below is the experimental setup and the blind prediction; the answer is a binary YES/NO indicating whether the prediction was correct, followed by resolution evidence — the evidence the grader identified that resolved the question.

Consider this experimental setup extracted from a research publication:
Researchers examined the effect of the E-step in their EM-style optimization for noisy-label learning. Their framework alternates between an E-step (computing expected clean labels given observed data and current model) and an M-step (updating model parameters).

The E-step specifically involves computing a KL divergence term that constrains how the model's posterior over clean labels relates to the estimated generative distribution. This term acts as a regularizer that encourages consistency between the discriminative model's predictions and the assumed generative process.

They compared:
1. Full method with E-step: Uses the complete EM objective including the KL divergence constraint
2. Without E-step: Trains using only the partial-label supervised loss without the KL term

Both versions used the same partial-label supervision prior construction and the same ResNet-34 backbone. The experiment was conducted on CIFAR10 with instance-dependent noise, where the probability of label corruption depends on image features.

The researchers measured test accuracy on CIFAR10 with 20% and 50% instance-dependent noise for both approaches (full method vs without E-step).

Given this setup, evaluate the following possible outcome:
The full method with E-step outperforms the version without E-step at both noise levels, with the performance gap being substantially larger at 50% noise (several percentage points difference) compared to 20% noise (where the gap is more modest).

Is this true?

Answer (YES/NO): YES